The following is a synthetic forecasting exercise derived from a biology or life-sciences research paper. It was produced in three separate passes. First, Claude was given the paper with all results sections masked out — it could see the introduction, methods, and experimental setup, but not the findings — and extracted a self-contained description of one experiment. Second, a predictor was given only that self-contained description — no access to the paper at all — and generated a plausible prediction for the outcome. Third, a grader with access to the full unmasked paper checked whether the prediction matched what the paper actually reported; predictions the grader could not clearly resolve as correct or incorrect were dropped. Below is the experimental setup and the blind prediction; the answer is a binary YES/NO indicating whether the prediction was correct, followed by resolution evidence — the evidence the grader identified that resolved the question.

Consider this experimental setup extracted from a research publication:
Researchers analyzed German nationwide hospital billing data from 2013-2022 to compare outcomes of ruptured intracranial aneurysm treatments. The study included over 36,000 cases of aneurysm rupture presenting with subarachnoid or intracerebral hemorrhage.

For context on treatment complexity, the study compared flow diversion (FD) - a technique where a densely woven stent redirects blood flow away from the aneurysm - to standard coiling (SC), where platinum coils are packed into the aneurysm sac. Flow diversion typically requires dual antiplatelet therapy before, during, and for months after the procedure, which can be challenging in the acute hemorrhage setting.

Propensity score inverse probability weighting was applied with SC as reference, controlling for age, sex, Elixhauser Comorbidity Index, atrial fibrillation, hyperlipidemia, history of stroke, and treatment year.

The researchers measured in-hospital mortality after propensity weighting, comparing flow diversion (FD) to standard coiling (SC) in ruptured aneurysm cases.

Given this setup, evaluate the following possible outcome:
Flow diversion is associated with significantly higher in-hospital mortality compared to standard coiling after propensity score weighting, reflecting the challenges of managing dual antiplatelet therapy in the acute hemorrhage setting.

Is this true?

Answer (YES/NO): YES